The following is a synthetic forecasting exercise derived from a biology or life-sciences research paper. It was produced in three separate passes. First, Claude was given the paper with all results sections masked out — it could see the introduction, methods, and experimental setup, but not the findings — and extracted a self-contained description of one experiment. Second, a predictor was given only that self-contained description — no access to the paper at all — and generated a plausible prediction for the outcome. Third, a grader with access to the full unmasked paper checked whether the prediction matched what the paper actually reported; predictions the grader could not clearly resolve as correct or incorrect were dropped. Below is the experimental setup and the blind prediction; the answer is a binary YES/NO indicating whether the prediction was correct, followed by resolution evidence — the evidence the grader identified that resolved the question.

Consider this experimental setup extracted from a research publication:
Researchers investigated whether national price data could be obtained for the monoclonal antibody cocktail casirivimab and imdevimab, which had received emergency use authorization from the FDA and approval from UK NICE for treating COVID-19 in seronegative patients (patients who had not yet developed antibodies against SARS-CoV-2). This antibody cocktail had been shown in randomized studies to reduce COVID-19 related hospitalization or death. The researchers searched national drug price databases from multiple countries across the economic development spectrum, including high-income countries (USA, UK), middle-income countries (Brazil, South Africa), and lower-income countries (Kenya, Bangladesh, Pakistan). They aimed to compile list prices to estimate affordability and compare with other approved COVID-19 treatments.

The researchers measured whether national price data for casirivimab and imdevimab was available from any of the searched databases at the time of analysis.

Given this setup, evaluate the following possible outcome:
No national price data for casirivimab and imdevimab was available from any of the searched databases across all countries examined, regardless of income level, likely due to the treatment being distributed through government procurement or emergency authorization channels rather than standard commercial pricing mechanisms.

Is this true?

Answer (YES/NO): YES